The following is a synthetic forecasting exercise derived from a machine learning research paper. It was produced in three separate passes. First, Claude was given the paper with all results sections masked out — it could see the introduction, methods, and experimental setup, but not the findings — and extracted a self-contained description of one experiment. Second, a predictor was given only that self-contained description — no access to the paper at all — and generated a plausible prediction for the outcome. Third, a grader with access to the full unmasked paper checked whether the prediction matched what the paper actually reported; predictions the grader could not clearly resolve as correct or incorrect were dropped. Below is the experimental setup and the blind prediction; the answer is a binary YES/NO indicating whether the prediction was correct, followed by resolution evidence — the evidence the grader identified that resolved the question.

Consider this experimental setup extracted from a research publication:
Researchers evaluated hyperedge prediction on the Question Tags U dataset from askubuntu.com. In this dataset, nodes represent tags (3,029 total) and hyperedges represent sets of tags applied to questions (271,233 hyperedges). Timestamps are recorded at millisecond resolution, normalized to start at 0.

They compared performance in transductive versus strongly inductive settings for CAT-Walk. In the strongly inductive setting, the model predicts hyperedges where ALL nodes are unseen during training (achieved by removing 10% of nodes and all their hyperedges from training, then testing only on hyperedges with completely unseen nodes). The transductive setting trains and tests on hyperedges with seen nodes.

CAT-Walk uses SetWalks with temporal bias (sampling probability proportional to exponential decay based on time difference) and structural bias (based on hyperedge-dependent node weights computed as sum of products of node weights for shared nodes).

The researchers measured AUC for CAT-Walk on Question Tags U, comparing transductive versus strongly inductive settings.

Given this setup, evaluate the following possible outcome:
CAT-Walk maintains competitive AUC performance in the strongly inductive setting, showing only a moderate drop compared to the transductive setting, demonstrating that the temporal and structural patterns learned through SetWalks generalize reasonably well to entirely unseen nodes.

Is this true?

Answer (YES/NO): NO